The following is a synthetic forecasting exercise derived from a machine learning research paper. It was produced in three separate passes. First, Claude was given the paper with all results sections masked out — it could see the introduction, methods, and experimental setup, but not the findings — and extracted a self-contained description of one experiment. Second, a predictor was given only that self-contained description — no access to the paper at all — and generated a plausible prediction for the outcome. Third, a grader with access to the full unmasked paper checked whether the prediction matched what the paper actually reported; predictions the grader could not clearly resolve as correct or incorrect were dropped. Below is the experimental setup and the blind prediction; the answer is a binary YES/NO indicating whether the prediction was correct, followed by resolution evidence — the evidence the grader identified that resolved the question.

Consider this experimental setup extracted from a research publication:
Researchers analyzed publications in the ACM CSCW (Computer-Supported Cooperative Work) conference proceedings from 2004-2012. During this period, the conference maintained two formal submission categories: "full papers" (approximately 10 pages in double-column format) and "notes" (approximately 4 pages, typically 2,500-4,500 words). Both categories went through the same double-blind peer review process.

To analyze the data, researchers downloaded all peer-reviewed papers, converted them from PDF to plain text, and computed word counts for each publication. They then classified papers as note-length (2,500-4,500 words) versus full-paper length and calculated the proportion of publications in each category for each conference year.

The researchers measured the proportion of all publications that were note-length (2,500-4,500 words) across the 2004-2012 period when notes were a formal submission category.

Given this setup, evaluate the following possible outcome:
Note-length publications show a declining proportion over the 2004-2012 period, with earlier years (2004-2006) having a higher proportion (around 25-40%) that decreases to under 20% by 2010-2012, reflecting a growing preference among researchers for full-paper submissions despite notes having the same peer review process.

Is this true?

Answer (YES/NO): NO